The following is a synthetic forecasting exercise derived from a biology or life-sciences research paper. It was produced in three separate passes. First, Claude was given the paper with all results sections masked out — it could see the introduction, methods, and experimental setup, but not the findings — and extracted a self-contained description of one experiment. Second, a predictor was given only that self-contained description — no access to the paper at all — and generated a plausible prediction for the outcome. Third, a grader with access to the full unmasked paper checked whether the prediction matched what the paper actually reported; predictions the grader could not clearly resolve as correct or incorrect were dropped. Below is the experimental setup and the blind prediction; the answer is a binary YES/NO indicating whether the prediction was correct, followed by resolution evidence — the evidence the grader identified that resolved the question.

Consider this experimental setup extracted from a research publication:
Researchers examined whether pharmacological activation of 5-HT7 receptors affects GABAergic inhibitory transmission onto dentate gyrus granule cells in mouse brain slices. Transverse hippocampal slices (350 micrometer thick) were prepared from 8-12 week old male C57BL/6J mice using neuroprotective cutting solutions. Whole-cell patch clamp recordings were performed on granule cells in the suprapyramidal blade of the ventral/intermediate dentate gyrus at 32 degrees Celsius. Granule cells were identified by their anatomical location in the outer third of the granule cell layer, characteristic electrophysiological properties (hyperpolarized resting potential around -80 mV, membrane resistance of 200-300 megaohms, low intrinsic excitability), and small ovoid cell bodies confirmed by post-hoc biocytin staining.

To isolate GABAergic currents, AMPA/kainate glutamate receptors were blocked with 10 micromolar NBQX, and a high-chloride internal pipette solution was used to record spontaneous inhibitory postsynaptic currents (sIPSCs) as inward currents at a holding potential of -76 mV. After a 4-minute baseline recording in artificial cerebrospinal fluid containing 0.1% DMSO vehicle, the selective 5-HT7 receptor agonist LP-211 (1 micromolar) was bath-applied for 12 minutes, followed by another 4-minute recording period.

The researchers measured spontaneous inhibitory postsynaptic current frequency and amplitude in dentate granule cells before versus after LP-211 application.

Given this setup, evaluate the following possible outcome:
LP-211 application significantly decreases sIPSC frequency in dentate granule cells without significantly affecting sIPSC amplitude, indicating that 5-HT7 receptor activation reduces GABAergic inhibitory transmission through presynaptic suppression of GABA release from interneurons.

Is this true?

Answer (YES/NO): NO